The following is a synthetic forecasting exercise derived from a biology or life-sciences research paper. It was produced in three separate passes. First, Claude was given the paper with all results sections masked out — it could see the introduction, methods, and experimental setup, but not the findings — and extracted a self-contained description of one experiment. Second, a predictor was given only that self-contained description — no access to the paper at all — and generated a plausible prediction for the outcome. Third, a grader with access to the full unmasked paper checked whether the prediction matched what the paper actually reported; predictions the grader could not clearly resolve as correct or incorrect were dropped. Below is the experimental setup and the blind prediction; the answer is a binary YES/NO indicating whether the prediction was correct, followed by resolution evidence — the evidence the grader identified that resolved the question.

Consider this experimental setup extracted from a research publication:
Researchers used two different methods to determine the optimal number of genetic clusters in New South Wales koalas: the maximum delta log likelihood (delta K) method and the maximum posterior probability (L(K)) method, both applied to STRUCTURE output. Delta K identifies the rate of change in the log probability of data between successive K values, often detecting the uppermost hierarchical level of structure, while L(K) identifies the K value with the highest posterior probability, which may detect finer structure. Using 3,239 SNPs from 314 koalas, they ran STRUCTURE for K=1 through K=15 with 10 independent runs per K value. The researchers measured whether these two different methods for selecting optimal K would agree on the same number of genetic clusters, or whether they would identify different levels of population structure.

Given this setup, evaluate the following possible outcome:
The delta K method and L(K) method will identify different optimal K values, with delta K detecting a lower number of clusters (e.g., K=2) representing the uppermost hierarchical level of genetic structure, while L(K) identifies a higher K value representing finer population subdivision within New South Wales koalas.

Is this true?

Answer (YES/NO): YES